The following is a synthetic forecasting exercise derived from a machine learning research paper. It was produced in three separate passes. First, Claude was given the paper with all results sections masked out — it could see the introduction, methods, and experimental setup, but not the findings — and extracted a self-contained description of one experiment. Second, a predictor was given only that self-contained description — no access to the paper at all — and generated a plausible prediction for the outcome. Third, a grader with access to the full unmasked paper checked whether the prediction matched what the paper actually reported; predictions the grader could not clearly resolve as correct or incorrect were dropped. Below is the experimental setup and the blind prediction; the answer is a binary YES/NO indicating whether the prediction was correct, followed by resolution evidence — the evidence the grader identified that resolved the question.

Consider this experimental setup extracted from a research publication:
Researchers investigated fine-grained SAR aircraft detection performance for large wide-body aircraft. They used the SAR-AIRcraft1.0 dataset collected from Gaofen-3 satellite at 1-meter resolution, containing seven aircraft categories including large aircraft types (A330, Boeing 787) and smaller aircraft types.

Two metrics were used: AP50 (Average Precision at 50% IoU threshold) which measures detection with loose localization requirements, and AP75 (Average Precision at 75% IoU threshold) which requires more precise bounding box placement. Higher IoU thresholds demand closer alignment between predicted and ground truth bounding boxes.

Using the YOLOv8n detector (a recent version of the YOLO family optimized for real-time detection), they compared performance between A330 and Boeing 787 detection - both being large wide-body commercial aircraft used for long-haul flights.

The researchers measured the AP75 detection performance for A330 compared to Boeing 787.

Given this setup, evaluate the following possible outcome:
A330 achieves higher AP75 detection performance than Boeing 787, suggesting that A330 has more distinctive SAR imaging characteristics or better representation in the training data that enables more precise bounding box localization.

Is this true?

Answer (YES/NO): YES